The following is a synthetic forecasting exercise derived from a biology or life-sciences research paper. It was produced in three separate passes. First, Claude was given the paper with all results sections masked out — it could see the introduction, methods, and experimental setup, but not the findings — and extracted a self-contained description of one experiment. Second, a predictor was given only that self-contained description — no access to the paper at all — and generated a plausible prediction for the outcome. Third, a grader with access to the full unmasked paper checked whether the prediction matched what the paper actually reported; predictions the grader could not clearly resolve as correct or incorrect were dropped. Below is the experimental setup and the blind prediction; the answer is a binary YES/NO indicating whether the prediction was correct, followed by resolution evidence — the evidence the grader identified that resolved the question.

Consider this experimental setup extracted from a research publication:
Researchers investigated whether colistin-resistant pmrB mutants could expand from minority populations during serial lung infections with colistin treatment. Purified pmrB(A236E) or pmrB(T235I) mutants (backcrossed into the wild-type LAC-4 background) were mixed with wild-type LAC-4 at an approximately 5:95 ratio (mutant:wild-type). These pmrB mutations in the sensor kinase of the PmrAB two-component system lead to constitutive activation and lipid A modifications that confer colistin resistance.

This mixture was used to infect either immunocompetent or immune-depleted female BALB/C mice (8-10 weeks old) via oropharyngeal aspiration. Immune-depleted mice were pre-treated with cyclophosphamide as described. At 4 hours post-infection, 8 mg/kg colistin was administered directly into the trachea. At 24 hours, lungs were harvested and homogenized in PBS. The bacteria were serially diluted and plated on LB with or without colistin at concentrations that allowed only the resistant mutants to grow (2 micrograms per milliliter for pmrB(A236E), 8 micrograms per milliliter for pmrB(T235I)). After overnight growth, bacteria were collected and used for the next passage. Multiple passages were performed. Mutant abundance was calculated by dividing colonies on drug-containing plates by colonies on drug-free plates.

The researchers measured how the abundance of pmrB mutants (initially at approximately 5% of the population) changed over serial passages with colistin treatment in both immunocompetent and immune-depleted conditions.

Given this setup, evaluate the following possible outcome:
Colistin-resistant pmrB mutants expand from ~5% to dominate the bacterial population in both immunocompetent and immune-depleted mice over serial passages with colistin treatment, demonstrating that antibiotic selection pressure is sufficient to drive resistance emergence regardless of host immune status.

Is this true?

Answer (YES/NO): YES